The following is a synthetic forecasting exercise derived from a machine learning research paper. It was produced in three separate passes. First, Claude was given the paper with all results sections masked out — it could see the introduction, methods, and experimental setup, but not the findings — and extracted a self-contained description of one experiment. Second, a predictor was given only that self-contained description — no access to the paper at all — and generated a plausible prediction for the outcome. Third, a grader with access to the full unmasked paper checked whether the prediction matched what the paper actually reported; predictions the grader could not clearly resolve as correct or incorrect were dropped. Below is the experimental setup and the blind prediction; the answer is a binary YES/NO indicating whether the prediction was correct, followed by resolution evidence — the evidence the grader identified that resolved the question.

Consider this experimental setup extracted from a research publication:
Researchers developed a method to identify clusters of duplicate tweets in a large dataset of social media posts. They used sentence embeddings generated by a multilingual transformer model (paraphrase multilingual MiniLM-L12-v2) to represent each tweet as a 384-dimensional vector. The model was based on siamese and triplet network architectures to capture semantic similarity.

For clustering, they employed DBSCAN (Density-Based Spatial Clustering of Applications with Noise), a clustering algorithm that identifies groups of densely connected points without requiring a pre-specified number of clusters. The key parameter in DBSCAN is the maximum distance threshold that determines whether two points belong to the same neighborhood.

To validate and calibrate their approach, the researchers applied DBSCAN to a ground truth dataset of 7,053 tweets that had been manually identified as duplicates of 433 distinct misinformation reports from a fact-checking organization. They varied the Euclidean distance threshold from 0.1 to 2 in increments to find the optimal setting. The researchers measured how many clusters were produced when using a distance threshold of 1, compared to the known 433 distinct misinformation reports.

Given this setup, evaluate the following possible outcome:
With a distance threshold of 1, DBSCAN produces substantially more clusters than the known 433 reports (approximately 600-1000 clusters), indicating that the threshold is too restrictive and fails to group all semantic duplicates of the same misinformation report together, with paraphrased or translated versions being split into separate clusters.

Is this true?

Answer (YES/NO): NO